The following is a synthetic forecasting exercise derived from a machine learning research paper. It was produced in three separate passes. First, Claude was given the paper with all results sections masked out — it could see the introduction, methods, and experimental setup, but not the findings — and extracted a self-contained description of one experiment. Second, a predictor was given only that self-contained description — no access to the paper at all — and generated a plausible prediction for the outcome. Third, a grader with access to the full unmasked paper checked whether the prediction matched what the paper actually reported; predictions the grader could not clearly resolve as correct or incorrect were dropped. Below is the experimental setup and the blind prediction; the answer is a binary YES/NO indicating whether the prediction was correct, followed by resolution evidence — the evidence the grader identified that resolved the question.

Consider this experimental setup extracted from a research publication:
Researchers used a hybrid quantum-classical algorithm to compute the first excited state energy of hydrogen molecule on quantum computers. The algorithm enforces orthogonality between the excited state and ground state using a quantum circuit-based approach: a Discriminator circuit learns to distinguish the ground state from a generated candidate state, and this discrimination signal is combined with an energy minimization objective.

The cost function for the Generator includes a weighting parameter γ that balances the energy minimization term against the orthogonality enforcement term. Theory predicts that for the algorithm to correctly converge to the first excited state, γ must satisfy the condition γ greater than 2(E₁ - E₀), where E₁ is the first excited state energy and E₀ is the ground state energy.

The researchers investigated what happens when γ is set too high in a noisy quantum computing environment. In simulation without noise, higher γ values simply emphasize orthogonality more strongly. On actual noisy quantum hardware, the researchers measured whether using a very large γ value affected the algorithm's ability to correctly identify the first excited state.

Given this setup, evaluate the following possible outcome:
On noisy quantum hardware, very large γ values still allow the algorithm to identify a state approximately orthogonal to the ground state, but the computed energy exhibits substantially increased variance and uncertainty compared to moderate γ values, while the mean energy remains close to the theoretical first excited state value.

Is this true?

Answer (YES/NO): NO